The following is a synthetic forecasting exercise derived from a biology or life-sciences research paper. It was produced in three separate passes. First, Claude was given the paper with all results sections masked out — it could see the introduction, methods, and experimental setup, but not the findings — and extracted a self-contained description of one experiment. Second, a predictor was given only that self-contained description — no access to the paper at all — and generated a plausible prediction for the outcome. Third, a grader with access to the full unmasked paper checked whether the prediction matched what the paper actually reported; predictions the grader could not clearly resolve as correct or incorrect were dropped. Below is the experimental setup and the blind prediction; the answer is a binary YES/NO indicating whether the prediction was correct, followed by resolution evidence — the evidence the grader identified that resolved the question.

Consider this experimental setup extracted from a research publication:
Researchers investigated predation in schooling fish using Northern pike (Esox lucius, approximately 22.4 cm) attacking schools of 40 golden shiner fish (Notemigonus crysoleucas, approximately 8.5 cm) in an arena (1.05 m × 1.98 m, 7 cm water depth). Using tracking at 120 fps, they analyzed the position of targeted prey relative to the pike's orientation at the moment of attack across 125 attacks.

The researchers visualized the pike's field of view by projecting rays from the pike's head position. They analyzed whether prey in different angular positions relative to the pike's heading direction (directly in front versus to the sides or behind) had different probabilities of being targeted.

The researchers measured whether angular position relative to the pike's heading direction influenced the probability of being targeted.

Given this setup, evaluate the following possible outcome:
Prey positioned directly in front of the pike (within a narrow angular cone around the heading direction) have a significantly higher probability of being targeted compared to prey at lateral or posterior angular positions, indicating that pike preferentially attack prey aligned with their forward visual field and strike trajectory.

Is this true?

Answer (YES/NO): YES